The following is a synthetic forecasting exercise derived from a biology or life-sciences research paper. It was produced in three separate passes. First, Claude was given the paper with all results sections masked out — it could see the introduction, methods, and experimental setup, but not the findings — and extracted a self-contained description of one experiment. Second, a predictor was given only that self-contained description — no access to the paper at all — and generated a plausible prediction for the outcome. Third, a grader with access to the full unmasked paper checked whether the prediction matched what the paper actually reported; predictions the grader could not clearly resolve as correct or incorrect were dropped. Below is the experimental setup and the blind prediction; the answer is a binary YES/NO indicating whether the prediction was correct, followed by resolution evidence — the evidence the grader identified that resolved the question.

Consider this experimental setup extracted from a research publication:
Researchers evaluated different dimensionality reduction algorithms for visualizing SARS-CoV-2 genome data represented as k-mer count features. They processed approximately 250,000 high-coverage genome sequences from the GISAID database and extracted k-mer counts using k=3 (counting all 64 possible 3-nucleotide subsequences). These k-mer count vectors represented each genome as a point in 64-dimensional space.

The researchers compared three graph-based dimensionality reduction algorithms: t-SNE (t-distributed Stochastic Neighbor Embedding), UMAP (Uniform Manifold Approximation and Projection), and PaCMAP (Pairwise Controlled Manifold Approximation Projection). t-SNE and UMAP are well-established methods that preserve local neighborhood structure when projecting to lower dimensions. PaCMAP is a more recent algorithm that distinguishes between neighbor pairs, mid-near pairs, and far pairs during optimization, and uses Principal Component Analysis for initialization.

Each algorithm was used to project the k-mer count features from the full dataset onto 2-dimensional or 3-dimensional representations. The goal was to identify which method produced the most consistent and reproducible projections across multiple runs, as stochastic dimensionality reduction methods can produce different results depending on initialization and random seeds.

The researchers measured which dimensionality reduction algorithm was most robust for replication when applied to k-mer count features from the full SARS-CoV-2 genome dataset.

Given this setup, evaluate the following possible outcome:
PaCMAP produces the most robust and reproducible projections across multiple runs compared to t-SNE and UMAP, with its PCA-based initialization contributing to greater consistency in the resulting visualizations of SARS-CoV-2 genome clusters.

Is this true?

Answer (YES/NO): YES